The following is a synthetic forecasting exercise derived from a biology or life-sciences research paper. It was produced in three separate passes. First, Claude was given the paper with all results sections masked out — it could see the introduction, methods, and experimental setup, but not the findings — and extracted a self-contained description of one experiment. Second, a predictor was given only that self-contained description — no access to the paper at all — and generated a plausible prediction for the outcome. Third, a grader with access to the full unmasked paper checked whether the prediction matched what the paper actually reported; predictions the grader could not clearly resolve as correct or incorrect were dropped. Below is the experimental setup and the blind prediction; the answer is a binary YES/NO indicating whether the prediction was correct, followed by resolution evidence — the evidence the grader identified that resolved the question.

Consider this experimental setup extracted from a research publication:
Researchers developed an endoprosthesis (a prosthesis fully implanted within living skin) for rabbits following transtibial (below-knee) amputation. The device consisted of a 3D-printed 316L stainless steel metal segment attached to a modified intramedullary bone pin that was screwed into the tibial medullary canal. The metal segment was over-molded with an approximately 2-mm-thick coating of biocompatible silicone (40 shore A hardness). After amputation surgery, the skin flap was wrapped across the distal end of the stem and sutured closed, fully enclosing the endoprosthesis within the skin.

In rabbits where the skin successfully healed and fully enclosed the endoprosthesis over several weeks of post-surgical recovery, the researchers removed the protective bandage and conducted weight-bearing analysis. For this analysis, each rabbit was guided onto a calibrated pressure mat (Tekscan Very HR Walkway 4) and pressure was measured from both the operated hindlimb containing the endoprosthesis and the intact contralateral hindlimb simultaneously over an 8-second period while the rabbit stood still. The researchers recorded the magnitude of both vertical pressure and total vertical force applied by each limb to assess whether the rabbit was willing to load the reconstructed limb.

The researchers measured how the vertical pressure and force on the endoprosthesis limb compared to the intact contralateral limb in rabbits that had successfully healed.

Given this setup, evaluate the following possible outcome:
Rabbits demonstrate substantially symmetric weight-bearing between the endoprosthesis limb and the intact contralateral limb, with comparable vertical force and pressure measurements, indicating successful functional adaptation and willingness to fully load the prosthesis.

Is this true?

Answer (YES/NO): NO